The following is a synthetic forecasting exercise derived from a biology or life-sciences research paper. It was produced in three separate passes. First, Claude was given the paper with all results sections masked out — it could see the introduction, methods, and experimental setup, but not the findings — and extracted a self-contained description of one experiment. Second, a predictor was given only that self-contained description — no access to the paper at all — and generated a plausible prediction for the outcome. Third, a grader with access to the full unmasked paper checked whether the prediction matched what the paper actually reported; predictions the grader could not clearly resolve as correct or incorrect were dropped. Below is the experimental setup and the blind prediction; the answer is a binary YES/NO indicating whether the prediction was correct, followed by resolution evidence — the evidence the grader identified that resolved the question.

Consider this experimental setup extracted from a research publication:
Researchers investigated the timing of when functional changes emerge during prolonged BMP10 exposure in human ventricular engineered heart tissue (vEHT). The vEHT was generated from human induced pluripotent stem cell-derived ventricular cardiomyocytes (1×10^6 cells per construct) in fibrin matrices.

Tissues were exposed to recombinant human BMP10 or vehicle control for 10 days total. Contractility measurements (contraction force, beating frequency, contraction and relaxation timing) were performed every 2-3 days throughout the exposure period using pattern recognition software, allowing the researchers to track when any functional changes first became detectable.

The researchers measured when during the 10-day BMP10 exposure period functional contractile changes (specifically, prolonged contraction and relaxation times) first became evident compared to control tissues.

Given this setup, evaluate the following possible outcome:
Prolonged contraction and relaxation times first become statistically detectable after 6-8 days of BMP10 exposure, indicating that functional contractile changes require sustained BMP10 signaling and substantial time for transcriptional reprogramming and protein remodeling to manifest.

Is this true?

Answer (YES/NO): YES